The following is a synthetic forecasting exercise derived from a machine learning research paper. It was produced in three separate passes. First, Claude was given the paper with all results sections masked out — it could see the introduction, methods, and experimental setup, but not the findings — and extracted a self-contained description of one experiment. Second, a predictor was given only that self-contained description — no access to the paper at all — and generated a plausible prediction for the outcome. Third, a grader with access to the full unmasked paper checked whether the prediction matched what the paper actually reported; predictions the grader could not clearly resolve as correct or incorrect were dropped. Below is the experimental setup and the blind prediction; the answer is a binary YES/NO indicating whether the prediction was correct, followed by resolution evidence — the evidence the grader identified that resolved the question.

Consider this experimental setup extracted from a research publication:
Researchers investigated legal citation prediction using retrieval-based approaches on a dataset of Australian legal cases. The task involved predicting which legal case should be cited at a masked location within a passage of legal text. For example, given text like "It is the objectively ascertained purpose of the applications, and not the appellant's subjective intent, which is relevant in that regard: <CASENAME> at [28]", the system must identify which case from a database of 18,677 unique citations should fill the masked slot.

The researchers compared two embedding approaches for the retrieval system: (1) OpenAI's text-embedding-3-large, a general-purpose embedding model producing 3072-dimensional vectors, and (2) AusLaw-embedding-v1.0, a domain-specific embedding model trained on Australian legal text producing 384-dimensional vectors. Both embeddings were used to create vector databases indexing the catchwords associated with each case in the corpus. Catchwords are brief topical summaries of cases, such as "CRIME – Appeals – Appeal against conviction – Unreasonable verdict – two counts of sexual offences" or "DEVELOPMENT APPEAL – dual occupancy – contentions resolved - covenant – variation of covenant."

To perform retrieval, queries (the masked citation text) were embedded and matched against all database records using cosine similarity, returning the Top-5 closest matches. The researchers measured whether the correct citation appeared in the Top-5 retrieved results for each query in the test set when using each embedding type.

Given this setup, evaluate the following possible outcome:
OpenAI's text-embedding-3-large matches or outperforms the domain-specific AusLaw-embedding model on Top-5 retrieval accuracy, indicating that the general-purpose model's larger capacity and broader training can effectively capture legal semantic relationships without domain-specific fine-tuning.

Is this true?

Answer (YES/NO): NO